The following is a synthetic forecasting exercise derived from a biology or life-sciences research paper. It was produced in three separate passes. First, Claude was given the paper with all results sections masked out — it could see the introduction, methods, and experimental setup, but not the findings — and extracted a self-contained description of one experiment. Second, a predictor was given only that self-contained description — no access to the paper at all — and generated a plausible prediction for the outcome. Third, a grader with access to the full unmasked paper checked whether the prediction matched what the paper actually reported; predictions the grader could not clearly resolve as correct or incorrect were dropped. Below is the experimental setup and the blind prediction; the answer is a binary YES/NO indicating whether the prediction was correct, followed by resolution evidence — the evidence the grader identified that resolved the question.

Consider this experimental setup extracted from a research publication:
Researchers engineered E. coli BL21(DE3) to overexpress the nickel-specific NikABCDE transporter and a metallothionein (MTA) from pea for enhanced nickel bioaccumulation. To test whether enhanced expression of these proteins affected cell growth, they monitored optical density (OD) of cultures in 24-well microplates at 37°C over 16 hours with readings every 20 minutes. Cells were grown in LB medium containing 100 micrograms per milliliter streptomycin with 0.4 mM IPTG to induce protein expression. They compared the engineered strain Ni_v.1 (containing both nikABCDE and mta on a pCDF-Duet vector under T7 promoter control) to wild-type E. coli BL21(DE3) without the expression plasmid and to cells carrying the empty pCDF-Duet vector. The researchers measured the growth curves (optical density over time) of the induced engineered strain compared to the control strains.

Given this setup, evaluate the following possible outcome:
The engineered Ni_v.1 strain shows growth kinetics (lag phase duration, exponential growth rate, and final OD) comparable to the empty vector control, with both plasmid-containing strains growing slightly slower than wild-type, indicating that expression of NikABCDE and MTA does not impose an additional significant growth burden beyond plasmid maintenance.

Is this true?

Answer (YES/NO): NO